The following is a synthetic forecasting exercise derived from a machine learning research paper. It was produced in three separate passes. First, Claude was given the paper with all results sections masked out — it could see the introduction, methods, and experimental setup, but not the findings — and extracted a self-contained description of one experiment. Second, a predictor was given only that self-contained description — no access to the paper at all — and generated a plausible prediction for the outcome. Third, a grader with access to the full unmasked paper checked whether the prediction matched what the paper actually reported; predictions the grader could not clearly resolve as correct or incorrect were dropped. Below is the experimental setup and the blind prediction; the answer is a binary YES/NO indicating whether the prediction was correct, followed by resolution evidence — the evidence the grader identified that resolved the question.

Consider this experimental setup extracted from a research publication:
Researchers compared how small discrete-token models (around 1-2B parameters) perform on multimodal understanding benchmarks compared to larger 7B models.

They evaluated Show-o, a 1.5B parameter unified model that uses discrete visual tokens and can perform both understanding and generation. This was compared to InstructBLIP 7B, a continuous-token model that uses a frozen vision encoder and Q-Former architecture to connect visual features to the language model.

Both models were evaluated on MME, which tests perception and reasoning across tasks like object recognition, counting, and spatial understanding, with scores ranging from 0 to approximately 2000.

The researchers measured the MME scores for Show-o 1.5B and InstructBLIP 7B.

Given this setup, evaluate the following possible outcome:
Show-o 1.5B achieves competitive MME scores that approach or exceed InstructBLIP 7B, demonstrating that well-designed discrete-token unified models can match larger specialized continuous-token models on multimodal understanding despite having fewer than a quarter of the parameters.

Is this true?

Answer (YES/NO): NO